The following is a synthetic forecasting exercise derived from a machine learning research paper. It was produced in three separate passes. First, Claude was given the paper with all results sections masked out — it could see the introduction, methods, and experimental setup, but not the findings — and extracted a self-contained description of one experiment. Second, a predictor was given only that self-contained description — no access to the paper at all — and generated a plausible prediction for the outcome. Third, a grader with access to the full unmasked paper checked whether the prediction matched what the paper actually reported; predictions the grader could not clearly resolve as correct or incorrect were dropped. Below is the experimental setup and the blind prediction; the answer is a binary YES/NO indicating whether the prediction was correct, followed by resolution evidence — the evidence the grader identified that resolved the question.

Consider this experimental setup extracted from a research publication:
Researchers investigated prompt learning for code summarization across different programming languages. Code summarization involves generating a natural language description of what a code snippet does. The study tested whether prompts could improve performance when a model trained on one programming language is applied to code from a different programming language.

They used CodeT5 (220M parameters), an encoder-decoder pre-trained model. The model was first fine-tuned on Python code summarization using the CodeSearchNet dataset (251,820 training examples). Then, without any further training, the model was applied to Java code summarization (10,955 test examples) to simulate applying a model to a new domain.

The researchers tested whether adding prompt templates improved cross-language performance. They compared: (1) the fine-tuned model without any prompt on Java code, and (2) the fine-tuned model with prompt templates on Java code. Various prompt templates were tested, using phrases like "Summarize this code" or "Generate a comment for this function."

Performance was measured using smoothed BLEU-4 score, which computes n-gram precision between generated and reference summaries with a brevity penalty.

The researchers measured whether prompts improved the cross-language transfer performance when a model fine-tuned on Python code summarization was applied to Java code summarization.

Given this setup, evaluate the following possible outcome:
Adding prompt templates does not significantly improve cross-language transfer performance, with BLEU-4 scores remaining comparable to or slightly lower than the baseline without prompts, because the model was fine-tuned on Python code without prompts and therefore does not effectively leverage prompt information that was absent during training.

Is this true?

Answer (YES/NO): YES